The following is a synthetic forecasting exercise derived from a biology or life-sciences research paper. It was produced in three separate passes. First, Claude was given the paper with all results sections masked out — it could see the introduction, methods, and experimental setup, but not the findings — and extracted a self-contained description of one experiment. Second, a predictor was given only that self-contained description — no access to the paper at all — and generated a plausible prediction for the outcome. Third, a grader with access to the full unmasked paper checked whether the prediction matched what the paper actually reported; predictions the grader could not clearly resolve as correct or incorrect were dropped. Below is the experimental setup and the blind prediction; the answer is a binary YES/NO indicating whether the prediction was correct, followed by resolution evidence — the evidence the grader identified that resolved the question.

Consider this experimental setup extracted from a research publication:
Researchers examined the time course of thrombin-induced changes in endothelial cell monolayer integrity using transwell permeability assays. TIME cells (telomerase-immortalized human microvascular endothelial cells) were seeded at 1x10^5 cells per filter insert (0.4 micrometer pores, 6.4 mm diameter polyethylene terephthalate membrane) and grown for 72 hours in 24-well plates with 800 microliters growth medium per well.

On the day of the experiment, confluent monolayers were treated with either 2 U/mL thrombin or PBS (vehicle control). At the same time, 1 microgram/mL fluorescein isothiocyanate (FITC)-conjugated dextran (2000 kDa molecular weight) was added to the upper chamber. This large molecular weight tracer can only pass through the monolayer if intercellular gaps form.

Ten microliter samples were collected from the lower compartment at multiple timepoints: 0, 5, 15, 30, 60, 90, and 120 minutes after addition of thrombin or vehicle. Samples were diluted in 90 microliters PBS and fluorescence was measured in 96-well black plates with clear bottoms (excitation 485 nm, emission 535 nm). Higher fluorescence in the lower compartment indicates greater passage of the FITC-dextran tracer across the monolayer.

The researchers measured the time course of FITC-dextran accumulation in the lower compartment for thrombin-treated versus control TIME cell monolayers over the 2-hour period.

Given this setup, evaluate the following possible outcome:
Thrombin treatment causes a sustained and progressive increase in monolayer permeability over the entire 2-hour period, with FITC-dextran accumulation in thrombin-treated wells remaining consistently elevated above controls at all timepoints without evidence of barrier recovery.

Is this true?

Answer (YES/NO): NO